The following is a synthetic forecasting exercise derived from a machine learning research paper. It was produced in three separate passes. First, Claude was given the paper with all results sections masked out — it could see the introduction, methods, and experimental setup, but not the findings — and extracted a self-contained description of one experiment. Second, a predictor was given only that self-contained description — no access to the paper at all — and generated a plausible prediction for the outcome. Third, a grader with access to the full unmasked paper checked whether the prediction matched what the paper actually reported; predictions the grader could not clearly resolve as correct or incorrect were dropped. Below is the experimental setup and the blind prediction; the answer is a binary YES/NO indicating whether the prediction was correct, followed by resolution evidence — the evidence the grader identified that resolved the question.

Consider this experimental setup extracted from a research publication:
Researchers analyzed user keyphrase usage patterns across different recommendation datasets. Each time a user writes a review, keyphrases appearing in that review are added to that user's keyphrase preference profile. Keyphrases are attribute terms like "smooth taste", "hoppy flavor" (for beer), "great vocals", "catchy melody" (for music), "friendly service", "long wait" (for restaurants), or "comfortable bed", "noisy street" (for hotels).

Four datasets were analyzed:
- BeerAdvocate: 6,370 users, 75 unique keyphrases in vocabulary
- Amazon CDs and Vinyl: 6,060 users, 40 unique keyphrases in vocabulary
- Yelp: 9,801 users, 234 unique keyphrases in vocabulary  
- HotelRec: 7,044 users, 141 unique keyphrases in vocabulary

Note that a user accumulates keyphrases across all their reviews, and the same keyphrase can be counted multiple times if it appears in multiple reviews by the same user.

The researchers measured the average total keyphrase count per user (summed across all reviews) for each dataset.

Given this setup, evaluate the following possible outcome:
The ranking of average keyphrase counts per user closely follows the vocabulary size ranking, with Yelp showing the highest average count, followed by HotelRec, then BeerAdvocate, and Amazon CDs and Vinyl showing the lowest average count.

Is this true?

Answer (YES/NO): NO